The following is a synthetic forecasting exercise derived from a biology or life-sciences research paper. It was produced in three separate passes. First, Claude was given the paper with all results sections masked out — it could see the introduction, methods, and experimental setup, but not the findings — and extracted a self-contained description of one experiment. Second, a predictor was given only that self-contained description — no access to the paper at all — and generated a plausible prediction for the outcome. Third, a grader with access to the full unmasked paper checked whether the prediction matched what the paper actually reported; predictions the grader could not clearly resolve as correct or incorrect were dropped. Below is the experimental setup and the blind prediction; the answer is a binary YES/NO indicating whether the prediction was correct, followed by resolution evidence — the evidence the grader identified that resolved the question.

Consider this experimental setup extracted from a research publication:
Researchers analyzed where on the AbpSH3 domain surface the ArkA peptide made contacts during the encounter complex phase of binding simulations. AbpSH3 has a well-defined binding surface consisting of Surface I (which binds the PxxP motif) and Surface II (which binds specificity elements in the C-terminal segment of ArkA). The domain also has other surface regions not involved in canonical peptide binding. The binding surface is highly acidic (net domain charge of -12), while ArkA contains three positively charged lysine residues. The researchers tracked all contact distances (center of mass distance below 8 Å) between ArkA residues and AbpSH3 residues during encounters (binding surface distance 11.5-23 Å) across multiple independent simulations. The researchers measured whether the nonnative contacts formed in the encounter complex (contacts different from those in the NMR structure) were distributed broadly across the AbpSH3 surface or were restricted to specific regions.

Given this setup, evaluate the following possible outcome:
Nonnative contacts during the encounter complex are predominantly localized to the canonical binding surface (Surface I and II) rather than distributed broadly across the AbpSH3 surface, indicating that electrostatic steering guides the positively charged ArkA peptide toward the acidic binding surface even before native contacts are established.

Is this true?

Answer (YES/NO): YES